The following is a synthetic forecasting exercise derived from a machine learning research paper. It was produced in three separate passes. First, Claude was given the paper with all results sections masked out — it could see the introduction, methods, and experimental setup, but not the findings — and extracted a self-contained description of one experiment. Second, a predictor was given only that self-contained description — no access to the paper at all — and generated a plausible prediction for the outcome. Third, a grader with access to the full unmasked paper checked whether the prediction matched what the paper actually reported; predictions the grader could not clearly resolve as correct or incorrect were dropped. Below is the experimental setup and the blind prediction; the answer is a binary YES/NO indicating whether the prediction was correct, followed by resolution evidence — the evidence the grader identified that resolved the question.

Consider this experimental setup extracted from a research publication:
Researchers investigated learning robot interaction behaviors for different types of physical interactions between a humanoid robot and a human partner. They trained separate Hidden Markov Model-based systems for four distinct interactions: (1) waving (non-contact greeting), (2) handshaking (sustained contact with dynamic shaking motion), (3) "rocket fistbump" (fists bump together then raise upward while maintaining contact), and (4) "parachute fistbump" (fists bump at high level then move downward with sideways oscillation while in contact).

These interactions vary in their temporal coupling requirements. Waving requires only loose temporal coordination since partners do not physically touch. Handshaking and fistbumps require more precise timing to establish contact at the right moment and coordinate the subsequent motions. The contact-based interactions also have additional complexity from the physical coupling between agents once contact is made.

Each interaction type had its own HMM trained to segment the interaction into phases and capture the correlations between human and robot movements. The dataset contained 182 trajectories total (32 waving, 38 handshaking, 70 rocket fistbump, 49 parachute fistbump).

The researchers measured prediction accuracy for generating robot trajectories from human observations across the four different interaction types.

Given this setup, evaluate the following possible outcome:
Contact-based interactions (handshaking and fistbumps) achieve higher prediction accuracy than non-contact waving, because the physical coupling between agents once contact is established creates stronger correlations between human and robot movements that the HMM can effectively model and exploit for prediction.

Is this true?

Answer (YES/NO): NO